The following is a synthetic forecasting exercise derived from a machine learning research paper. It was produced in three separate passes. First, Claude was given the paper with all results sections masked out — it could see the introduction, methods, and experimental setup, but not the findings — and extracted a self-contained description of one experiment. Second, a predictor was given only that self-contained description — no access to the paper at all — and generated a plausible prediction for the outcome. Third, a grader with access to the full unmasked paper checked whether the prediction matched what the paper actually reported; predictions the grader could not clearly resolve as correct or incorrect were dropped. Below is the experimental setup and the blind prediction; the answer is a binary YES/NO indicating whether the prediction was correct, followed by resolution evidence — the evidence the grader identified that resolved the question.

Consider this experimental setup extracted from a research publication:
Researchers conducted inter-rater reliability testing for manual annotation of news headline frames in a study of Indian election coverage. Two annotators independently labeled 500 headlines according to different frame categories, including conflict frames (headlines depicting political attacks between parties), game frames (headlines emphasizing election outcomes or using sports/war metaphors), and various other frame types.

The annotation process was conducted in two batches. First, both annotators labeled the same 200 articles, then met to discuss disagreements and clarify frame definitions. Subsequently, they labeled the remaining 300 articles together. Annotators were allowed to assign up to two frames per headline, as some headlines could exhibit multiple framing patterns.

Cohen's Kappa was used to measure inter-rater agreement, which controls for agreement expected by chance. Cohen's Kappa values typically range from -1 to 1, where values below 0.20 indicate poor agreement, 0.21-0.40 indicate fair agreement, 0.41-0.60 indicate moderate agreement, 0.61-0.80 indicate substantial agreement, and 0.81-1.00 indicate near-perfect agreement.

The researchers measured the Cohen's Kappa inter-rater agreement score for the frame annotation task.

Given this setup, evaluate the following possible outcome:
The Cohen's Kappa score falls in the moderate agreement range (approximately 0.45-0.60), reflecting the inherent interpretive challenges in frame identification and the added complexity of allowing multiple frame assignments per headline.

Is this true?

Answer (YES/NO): NO